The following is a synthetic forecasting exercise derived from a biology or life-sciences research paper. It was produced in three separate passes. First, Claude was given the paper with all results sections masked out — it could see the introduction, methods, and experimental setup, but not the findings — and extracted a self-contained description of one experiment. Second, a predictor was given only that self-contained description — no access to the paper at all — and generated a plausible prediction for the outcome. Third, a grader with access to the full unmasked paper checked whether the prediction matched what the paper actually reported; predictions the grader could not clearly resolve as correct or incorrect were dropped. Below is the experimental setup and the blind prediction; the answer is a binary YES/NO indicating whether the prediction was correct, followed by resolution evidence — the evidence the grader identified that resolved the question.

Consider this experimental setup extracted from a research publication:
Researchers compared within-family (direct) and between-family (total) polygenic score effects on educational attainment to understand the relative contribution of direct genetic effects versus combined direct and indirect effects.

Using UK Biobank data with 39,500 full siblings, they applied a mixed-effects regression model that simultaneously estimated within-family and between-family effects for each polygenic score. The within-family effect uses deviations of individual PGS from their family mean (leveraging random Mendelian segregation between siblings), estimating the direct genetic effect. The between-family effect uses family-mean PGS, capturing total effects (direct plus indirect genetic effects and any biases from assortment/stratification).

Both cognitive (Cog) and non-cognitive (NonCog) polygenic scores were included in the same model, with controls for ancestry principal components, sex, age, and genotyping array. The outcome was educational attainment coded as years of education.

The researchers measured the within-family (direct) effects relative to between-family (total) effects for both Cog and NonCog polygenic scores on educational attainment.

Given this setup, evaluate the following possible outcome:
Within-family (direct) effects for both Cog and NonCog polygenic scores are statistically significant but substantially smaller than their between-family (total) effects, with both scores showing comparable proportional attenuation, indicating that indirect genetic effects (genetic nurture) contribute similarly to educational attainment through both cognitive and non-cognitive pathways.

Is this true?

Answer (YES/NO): YES